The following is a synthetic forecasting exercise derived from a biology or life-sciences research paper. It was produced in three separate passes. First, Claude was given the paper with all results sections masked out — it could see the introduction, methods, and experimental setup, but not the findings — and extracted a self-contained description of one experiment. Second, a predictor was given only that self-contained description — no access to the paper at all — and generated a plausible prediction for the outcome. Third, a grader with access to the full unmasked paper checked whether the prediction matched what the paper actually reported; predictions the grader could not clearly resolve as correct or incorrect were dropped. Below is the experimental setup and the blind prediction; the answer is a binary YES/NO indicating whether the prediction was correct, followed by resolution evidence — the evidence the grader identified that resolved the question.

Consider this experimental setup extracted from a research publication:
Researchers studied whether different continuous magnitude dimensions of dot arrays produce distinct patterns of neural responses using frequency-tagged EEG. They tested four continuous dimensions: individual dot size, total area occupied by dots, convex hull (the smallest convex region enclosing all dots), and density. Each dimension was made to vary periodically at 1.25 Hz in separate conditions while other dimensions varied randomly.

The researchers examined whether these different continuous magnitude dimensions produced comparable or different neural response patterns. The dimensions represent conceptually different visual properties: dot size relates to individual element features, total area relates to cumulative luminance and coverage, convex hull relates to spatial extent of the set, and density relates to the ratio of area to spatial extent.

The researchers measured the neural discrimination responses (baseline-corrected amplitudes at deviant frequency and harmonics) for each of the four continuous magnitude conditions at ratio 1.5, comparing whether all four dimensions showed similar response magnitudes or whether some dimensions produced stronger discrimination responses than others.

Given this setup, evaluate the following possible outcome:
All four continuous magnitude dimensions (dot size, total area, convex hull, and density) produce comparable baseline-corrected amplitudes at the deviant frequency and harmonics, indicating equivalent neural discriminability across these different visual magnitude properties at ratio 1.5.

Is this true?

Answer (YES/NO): NO